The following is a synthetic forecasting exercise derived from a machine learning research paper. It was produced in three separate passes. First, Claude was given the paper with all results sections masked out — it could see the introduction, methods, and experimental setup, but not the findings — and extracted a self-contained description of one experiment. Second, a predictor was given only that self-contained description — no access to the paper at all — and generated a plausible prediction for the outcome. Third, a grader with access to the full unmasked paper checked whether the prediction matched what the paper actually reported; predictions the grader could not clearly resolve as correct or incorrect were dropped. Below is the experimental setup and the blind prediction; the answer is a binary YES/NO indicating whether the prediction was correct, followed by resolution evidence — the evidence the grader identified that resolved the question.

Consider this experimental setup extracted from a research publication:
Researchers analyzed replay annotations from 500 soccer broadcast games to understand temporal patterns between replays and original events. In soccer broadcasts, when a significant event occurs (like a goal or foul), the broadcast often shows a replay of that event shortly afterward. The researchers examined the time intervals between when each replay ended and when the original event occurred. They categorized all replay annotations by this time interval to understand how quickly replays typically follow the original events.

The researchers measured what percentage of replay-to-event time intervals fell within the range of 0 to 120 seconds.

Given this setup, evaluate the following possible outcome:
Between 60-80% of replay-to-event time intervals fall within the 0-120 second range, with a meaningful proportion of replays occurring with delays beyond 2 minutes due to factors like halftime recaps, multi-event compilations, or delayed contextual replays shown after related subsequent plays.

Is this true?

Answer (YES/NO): NO